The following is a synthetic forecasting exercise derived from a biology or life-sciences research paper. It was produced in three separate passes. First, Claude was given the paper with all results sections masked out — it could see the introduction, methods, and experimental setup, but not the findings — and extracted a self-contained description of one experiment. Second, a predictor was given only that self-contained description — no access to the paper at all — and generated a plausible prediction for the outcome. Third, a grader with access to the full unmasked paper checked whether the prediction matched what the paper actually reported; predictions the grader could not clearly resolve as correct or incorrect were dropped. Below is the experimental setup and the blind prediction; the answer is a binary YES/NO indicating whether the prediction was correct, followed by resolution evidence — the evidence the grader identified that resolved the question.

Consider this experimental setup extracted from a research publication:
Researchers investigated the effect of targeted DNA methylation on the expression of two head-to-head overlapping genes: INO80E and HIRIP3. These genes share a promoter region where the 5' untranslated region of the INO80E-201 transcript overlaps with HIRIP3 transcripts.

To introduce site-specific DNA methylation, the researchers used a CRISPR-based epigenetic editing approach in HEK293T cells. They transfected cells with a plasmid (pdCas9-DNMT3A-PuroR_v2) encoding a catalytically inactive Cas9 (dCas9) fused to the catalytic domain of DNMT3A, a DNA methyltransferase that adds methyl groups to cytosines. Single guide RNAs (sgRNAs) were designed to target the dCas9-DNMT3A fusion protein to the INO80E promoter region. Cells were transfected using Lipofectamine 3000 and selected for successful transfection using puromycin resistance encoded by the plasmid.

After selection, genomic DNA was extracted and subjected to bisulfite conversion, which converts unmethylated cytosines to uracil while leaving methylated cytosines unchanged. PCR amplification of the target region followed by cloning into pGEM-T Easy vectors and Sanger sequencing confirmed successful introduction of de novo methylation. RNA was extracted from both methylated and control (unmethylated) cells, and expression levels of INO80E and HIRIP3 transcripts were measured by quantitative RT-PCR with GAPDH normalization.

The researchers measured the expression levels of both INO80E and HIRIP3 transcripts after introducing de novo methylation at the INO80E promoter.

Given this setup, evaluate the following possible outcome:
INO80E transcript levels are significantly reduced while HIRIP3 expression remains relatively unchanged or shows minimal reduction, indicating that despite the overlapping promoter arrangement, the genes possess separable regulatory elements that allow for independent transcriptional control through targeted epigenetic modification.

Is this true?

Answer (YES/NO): NO